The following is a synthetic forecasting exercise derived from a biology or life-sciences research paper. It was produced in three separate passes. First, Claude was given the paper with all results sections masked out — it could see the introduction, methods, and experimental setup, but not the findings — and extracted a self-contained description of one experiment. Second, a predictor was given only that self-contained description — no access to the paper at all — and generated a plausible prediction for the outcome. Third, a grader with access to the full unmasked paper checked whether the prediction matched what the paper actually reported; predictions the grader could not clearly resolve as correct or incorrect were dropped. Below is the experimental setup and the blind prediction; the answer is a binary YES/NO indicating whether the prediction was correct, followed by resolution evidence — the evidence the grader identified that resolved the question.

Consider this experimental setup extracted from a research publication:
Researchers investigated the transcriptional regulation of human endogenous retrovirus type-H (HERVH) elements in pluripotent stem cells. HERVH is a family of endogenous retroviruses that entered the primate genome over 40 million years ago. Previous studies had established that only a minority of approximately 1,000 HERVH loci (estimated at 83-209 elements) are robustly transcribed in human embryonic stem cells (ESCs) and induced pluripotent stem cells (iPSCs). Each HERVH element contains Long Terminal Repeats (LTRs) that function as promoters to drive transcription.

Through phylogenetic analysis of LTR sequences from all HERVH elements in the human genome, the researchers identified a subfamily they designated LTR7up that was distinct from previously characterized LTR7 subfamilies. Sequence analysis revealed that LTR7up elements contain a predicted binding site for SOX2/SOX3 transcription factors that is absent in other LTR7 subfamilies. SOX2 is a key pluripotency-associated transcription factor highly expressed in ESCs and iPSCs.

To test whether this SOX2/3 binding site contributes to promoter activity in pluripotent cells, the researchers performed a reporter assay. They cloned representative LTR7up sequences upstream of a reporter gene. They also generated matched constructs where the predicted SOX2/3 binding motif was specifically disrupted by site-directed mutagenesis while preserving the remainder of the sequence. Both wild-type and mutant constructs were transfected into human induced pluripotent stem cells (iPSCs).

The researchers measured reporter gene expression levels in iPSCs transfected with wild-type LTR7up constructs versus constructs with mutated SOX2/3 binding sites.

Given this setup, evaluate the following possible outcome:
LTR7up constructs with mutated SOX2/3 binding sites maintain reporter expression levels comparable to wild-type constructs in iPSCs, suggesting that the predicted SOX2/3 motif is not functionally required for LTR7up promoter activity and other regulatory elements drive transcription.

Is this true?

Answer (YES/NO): NO